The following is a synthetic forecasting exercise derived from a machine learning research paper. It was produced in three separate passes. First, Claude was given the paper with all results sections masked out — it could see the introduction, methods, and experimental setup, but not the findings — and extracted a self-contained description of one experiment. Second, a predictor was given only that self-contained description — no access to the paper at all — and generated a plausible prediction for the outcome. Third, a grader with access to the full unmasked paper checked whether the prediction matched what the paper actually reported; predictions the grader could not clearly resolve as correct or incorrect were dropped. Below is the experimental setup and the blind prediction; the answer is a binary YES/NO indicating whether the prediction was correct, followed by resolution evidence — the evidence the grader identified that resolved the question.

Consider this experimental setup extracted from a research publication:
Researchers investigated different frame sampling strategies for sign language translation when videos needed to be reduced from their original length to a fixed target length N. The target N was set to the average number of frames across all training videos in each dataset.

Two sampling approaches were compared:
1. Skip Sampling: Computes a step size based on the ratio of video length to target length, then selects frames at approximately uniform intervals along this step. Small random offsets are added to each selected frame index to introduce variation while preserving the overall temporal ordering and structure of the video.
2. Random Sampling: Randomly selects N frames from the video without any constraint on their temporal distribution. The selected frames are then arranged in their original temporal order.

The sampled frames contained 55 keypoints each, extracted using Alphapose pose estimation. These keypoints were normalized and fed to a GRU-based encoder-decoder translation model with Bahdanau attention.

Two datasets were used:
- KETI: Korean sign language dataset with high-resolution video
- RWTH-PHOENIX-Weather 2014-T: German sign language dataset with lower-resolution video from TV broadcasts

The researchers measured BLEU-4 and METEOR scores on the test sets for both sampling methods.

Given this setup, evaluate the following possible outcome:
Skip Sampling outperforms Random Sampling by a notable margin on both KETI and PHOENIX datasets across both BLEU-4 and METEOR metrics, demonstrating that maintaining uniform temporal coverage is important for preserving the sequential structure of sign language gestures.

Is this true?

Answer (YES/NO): YES